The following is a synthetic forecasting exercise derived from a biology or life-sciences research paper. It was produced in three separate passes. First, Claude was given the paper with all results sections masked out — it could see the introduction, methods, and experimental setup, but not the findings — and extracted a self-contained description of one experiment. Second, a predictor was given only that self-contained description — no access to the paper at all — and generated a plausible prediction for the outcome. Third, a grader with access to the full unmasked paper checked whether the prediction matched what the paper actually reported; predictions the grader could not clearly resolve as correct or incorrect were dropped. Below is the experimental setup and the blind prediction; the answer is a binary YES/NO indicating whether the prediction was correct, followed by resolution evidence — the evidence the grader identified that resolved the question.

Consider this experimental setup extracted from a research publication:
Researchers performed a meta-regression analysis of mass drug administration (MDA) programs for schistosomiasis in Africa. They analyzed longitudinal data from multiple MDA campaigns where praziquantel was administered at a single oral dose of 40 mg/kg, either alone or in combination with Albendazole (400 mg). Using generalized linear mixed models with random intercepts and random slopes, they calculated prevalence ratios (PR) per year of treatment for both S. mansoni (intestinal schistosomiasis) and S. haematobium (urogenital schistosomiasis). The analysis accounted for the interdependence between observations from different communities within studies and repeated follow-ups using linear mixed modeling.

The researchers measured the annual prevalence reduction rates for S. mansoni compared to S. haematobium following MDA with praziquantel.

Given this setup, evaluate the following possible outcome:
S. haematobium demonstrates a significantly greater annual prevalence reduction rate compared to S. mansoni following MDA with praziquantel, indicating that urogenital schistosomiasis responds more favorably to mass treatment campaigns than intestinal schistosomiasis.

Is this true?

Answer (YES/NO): YES